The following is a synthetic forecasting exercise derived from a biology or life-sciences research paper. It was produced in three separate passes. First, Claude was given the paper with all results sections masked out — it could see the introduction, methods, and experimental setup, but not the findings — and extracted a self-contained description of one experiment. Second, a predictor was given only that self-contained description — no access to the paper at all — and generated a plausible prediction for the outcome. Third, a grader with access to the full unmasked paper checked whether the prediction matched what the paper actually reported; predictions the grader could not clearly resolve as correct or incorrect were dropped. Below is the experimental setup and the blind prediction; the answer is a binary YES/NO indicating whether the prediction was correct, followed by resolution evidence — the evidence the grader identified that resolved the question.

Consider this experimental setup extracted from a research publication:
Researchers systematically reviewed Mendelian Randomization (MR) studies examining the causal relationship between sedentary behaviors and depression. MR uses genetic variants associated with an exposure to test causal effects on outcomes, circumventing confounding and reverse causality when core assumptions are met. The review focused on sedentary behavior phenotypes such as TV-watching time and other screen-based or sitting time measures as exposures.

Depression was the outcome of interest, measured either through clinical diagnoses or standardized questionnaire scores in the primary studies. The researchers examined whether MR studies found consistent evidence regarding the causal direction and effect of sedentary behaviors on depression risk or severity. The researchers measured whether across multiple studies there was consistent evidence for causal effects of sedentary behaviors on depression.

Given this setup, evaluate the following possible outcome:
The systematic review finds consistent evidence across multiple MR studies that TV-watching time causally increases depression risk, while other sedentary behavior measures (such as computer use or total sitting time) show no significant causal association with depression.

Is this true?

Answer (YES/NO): NO